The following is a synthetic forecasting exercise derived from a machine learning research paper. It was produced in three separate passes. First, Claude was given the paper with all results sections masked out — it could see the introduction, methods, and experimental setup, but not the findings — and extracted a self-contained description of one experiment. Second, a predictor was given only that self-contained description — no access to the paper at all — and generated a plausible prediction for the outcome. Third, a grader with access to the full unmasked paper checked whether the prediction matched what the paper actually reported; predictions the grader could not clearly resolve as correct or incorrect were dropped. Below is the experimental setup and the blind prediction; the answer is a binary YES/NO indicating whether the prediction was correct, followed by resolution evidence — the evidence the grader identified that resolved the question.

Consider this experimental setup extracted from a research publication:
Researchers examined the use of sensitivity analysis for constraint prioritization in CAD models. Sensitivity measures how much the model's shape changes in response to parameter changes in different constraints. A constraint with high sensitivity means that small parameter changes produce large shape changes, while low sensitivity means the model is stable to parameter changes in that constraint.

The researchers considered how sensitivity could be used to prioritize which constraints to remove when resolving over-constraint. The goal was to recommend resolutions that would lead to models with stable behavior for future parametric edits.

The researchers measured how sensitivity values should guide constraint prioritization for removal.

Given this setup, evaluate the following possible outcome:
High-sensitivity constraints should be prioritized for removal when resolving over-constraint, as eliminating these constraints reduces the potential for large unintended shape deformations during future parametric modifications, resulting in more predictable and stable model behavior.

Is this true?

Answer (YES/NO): YES